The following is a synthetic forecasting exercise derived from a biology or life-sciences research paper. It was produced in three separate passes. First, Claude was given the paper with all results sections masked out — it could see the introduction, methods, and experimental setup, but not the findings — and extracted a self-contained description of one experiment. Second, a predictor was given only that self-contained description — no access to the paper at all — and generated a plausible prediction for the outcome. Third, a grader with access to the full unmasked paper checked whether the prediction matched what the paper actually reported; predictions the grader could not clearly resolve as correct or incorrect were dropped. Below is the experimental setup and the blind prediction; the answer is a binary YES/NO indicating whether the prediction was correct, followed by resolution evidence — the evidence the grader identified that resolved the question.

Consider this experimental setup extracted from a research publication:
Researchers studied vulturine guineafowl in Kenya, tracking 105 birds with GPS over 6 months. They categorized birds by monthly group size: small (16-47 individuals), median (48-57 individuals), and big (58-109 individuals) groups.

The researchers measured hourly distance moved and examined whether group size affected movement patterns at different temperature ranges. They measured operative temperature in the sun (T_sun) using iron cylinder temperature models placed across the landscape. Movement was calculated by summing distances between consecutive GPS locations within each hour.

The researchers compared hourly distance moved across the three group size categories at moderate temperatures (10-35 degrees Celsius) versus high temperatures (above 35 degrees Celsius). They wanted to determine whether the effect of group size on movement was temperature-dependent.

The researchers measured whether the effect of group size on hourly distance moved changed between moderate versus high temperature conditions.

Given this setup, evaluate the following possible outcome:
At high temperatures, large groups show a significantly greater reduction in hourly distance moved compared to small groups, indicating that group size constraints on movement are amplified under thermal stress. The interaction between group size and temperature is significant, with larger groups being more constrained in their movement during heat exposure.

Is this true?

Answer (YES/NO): NO